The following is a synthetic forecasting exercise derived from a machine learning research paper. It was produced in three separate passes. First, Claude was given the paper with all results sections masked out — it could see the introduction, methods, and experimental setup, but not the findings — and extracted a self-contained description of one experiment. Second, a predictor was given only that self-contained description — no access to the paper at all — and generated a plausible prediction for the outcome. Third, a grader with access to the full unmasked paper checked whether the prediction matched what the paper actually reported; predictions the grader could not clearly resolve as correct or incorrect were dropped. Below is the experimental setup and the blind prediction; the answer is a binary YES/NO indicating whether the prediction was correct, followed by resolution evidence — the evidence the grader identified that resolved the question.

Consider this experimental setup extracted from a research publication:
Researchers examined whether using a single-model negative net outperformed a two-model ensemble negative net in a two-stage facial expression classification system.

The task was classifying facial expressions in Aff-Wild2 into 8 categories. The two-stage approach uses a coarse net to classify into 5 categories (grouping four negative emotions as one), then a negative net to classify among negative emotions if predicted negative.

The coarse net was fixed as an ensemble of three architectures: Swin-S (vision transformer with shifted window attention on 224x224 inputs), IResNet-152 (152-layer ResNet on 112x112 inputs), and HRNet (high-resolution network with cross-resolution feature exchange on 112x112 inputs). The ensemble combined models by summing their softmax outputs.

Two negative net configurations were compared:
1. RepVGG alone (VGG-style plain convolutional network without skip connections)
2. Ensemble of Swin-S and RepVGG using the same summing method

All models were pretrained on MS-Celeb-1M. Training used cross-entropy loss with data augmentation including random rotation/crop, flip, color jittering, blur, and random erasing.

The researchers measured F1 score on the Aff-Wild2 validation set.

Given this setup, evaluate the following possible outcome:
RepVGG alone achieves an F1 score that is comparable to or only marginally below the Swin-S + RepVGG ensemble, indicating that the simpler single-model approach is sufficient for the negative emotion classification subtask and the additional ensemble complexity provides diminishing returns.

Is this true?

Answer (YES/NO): NO